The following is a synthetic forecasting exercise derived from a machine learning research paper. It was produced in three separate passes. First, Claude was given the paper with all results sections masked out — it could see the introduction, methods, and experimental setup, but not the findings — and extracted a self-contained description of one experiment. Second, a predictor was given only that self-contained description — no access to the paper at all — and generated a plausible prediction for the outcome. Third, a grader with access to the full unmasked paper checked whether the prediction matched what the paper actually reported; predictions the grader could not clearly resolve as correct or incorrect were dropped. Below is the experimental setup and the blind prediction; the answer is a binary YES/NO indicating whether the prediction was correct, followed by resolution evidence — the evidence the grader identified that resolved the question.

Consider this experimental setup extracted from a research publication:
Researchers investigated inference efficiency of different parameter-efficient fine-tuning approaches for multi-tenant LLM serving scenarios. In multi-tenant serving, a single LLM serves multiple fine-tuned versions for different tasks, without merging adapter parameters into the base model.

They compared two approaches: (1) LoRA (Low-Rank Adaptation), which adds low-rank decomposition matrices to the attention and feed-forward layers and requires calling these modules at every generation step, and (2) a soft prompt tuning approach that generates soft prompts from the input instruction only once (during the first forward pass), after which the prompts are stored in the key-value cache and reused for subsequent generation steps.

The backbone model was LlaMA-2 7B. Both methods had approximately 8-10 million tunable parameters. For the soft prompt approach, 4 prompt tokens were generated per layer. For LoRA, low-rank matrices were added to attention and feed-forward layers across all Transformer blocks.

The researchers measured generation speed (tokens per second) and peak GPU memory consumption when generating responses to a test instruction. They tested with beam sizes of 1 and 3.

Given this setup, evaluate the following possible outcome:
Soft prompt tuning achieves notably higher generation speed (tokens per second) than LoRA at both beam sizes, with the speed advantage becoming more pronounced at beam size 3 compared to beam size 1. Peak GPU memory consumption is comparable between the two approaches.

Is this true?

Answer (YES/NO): NO